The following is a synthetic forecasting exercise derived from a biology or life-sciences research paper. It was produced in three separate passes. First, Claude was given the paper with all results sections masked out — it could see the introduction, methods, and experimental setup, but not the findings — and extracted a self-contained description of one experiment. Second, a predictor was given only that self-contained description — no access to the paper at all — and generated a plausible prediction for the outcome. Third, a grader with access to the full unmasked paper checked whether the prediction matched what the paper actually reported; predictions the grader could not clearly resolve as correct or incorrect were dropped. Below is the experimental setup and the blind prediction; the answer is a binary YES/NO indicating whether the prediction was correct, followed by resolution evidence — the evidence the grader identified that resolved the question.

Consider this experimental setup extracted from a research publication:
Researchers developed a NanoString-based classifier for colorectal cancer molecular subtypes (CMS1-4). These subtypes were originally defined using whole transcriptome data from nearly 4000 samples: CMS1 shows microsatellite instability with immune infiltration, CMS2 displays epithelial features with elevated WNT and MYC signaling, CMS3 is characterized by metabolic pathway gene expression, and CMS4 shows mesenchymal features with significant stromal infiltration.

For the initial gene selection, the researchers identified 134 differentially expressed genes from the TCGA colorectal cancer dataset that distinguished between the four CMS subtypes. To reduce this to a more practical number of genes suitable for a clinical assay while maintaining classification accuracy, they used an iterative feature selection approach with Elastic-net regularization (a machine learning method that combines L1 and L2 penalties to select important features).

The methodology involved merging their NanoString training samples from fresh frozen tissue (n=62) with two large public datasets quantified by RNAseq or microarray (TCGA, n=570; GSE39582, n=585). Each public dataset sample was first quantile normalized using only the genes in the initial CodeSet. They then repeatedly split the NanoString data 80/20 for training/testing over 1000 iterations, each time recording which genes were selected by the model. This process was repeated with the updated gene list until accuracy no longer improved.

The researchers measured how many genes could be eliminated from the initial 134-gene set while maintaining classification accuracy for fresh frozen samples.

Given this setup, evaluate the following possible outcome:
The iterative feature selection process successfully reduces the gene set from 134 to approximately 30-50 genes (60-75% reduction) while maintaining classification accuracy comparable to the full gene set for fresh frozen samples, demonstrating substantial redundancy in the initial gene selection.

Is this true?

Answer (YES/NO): NO